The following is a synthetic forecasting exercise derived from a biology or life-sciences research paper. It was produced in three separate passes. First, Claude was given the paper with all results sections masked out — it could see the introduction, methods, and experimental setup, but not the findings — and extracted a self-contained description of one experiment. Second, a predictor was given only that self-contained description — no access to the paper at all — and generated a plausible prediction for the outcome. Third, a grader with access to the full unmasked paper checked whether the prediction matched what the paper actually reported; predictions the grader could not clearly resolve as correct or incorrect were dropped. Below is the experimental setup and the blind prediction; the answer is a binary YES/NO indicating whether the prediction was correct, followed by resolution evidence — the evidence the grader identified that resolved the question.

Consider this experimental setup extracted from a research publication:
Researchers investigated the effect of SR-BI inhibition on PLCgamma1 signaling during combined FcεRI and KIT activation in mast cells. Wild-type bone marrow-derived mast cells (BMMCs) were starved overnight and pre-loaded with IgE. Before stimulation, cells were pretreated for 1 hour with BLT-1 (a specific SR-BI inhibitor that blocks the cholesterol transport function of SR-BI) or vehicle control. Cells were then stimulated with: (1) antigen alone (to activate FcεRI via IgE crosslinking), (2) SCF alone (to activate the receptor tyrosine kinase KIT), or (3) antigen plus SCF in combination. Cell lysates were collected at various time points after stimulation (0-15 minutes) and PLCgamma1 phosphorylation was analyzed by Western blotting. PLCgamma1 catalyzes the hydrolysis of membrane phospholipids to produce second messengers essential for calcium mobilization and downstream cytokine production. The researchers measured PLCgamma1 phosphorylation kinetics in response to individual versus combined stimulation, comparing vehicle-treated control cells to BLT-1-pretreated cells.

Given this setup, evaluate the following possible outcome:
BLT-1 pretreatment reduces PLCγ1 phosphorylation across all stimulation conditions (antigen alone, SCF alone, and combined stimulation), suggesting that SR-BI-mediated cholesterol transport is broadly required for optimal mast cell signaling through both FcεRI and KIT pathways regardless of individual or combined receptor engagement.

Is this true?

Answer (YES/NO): NO